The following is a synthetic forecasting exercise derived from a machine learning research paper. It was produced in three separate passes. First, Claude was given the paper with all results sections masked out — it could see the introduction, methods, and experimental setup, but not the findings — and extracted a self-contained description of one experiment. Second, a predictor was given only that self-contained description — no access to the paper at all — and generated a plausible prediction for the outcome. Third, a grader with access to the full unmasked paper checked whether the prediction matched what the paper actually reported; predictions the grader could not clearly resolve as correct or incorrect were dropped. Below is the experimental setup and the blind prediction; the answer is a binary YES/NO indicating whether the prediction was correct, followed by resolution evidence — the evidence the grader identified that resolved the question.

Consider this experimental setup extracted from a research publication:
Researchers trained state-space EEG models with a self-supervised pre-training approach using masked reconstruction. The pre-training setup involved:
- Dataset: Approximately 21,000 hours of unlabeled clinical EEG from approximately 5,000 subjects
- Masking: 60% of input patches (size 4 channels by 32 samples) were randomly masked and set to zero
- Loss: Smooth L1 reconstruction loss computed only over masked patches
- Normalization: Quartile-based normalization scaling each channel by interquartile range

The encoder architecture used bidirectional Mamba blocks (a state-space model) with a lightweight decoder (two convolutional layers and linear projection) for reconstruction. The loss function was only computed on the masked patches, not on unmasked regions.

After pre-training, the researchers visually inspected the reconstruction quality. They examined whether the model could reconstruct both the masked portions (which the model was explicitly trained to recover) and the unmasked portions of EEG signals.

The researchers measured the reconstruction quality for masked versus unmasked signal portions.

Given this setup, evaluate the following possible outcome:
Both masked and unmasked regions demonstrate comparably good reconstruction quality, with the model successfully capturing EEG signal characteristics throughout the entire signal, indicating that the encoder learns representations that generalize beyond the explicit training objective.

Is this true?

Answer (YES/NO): YES